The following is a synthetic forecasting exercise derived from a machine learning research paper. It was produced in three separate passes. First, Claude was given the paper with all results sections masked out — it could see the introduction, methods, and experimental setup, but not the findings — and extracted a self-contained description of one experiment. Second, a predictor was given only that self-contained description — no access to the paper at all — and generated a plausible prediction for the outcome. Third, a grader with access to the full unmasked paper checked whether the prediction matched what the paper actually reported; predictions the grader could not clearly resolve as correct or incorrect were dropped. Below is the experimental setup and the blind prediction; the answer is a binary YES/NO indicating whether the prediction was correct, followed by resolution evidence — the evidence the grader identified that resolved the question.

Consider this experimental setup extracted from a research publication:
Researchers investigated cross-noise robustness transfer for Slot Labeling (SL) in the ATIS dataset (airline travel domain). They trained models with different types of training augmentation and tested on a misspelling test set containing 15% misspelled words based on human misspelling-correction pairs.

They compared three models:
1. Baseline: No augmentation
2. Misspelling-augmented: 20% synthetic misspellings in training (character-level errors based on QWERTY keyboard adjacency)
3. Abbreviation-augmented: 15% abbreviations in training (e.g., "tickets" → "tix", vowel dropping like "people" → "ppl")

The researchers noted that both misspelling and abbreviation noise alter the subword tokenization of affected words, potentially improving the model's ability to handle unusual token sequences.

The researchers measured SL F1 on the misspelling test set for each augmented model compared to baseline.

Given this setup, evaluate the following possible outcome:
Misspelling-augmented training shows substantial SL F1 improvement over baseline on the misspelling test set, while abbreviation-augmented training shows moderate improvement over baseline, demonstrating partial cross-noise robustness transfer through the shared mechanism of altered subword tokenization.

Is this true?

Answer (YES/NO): YES